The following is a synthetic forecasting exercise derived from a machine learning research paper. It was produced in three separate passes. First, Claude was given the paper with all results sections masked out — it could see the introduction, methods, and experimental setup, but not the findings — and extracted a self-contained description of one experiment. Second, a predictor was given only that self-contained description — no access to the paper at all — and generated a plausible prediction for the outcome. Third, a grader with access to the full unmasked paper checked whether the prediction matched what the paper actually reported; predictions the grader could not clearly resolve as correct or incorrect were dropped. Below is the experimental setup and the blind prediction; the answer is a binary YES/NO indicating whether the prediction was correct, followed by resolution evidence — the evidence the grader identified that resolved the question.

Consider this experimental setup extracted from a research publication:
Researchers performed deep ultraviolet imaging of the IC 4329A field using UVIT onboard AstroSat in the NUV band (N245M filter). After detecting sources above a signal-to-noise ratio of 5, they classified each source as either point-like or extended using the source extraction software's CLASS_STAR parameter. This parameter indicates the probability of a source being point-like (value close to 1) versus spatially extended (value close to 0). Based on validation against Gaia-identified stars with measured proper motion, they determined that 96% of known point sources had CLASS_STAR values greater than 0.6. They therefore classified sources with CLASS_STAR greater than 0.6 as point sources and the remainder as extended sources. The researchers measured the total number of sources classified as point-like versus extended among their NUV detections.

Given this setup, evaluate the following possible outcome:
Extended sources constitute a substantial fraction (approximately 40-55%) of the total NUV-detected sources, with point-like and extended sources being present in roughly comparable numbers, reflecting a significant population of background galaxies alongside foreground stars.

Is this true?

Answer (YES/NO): NO